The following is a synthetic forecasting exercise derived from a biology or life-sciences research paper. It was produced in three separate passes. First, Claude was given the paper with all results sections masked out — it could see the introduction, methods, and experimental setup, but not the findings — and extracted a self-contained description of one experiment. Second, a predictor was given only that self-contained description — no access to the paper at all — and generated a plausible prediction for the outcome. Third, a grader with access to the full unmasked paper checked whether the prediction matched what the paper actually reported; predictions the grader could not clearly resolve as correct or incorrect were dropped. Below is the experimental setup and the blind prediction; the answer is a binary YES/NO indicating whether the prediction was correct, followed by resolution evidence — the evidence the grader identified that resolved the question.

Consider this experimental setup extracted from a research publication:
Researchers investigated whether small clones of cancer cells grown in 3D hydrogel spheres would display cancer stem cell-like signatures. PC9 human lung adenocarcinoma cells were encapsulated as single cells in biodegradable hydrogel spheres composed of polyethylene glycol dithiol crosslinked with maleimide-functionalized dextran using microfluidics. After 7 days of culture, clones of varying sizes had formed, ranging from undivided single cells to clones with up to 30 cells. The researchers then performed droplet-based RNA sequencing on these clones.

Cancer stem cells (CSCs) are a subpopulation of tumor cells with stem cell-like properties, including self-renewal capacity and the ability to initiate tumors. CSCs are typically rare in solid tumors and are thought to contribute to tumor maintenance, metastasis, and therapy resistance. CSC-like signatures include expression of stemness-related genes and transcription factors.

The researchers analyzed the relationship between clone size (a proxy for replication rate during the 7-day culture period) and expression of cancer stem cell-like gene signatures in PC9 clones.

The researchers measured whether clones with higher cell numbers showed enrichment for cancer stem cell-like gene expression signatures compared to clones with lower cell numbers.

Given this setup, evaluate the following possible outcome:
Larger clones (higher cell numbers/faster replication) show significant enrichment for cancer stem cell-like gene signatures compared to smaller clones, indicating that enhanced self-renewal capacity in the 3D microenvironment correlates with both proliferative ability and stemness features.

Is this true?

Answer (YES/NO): YES